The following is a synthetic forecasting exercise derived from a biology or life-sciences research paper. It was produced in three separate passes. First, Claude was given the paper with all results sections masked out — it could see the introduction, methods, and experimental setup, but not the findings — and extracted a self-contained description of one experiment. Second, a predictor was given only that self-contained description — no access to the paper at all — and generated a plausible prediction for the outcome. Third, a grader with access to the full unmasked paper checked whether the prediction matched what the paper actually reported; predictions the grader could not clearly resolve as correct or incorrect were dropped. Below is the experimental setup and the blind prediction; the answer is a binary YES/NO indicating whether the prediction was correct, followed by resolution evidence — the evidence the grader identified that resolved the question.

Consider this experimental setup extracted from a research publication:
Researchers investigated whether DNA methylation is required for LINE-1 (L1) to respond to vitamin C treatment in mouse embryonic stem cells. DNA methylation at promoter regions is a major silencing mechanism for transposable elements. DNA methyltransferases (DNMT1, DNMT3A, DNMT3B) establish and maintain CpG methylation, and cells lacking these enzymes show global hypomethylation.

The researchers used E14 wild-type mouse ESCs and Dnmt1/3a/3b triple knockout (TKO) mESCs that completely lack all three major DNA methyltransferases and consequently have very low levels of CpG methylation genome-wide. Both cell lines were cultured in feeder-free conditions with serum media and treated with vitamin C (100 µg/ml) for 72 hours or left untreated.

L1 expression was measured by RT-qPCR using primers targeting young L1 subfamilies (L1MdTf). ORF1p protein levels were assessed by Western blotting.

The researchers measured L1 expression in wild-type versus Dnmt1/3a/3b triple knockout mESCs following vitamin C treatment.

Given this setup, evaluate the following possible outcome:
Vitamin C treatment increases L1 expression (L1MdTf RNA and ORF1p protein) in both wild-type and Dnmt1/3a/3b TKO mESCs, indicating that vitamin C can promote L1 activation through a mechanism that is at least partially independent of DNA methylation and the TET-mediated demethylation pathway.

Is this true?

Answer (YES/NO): YES